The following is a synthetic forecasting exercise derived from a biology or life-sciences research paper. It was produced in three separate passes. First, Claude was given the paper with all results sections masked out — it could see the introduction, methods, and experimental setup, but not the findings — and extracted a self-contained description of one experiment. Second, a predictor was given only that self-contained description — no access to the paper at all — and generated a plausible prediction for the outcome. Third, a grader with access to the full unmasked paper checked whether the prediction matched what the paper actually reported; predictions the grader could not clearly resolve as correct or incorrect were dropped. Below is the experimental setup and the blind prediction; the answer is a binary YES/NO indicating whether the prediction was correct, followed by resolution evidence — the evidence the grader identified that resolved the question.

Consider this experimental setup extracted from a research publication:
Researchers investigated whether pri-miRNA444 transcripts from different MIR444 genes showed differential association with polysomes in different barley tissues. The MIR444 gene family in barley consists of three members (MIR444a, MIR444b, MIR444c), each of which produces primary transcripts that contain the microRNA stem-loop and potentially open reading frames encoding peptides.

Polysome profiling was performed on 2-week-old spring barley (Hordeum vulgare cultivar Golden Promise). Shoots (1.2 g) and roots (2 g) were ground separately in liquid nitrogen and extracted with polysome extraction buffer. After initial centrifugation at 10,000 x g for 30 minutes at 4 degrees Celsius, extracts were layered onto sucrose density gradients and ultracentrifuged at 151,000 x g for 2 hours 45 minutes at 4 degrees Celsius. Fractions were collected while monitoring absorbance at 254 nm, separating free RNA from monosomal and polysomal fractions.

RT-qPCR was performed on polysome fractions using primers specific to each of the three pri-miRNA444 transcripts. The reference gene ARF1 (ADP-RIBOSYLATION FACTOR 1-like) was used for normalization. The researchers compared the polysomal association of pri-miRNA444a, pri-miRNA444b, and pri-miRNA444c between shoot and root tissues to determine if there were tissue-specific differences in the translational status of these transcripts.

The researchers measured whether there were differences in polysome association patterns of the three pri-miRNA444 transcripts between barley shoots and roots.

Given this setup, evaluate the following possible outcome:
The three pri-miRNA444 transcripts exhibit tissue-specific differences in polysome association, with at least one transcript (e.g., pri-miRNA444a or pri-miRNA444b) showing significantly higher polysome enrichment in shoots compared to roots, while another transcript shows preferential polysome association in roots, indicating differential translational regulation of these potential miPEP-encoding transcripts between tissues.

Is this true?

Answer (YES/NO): YES